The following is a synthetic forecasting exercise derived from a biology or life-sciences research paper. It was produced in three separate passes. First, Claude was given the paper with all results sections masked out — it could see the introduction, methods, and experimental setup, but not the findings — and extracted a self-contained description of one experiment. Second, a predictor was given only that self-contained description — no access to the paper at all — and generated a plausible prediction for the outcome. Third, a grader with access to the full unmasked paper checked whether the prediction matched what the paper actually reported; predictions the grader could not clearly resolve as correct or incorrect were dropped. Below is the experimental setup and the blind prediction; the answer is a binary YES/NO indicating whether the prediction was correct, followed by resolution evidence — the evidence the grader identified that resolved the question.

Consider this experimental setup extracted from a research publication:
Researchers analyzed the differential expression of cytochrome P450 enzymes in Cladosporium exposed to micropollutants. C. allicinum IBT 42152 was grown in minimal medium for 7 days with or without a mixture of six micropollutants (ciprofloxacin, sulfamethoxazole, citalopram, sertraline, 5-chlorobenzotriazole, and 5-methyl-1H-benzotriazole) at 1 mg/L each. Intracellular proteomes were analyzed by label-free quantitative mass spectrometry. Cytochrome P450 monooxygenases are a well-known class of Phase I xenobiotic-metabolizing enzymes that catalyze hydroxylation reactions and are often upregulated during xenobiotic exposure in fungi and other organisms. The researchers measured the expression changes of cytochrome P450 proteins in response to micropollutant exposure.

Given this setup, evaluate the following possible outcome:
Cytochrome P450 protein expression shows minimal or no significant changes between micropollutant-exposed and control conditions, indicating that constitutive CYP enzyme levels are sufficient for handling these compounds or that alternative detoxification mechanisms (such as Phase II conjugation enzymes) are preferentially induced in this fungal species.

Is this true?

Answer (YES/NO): YES